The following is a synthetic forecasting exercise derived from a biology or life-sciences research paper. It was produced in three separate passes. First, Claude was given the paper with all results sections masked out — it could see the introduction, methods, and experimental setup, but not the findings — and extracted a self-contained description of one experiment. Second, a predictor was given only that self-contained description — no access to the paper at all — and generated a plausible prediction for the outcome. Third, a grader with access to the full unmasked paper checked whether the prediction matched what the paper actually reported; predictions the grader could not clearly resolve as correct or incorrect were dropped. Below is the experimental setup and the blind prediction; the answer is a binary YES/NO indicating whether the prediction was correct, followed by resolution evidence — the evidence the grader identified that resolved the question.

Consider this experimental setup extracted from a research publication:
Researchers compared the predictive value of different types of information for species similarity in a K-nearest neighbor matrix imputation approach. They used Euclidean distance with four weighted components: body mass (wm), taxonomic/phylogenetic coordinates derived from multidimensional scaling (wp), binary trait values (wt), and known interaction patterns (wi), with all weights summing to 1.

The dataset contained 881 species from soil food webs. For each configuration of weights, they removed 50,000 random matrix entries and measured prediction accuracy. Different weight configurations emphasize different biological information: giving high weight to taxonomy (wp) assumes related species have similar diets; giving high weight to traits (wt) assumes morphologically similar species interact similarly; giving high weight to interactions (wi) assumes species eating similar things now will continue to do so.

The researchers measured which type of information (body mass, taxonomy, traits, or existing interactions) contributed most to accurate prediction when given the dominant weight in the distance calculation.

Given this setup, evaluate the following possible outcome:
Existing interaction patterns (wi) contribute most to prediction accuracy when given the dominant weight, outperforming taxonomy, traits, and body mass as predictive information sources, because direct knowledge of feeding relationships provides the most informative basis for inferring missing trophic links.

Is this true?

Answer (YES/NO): NO